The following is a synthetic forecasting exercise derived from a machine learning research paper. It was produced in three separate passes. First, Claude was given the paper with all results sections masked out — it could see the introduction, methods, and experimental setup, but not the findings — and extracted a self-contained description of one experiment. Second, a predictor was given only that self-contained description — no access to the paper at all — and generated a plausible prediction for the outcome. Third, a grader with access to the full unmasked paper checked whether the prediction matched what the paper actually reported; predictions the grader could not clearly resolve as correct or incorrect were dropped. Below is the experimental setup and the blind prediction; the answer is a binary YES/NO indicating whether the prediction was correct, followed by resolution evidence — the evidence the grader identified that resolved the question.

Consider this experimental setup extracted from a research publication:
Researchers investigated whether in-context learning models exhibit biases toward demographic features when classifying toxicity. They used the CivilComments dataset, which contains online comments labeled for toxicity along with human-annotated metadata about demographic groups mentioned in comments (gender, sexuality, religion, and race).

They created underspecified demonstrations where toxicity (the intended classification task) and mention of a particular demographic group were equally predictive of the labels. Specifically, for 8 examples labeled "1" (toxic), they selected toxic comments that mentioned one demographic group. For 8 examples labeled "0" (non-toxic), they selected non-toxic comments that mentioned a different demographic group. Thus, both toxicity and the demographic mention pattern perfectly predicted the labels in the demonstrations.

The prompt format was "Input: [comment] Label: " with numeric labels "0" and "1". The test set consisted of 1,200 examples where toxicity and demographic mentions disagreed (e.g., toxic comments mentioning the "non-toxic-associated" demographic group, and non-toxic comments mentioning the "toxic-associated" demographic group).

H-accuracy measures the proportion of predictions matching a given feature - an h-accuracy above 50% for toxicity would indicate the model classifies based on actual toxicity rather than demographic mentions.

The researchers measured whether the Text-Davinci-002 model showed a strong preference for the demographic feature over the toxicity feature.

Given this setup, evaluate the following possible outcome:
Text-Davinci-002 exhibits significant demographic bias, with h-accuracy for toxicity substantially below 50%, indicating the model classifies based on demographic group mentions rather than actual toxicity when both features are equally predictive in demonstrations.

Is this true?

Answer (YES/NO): NO